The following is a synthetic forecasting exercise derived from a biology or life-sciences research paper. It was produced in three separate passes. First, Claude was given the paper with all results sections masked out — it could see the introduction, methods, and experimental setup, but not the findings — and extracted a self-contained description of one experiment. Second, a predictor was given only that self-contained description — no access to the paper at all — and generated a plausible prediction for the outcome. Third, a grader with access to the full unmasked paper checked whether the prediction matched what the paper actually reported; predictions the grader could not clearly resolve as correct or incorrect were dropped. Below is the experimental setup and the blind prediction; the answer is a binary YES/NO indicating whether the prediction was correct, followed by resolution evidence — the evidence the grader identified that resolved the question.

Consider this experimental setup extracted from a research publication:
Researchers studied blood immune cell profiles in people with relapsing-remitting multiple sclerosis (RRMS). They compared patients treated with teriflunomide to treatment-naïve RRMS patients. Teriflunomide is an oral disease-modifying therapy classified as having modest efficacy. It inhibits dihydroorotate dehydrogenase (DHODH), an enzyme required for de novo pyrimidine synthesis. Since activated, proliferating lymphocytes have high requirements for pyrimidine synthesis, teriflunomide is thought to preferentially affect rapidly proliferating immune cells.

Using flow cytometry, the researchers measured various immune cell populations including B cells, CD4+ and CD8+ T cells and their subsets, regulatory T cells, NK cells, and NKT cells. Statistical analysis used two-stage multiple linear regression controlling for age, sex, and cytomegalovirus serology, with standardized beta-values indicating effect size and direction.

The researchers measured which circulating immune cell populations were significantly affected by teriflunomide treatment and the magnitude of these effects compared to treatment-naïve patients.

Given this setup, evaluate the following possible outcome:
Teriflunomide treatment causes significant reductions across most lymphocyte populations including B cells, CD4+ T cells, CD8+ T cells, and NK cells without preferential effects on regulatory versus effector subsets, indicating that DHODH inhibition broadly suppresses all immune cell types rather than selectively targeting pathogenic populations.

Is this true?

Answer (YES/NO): NO